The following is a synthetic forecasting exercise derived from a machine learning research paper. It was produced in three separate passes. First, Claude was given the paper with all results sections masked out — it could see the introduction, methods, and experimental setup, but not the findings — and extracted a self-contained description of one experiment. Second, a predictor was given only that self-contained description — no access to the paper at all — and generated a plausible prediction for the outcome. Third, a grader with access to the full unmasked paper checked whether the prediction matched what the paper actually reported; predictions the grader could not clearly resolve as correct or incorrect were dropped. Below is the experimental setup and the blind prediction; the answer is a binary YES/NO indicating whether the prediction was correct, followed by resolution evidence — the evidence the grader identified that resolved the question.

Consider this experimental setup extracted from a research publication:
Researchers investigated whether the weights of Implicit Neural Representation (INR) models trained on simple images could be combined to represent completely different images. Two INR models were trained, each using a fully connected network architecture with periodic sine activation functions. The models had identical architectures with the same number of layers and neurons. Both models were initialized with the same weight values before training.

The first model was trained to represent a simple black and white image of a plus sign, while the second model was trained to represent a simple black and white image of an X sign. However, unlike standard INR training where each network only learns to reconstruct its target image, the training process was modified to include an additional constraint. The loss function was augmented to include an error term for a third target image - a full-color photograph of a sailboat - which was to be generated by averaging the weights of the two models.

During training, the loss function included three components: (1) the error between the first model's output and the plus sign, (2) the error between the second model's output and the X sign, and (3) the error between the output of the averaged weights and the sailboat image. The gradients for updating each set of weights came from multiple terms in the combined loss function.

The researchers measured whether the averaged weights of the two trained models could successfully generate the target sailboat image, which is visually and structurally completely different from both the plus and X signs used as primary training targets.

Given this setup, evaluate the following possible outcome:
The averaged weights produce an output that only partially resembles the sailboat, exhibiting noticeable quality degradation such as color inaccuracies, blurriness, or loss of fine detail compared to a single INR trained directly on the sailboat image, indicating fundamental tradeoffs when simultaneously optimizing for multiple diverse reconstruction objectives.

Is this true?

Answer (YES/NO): NO